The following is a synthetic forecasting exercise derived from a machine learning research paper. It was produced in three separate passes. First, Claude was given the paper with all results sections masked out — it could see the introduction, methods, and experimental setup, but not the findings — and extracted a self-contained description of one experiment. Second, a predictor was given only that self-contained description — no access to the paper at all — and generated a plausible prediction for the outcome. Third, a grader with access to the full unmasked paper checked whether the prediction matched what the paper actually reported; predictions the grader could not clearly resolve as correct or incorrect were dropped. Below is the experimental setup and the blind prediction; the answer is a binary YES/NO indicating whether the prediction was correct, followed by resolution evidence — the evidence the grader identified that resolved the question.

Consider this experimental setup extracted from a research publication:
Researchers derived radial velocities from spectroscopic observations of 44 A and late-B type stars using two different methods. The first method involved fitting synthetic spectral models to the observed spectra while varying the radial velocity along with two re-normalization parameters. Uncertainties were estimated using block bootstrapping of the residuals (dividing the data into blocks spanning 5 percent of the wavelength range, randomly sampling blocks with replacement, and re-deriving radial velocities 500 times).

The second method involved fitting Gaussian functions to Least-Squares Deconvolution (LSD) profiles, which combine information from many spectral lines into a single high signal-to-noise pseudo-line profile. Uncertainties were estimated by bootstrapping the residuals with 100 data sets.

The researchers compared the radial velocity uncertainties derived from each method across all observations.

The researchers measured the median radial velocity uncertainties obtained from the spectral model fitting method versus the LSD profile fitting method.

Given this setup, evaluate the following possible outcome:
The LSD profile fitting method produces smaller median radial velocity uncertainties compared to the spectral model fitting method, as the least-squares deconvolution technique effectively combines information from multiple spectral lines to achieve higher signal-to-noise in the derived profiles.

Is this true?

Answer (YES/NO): YES